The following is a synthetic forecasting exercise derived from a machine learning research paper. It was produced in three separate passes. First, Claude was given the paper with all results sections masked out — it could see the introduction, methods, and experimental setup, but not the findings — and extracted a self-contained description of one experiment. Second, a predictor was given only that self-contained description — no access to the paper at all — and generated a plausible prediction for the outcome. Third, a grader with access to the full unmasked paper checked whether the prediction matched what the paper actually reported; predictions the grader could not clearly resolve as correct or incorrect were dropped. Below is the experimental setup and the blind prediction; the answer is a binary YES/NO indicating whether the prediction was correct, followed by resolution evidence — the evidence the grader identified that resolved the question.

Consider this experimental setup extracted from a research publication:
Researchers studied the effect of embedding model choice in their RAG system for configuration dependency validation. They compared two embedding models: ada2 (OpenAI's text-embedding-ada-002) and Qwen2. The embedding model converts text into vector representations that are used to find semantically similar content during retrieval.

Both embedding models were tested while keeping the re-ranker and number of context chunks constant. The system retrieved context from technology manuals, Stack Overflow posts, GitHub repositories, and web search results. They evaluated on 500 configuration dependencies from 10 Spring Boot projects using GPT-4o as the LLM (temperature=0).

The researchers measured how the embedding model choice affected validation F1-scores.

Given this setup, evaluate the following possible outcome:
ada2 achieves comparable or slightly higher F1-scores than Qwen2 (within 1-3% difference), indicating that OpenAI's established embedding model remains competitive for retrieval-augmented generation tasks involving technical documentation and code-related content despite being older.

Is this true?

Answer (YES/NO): YES